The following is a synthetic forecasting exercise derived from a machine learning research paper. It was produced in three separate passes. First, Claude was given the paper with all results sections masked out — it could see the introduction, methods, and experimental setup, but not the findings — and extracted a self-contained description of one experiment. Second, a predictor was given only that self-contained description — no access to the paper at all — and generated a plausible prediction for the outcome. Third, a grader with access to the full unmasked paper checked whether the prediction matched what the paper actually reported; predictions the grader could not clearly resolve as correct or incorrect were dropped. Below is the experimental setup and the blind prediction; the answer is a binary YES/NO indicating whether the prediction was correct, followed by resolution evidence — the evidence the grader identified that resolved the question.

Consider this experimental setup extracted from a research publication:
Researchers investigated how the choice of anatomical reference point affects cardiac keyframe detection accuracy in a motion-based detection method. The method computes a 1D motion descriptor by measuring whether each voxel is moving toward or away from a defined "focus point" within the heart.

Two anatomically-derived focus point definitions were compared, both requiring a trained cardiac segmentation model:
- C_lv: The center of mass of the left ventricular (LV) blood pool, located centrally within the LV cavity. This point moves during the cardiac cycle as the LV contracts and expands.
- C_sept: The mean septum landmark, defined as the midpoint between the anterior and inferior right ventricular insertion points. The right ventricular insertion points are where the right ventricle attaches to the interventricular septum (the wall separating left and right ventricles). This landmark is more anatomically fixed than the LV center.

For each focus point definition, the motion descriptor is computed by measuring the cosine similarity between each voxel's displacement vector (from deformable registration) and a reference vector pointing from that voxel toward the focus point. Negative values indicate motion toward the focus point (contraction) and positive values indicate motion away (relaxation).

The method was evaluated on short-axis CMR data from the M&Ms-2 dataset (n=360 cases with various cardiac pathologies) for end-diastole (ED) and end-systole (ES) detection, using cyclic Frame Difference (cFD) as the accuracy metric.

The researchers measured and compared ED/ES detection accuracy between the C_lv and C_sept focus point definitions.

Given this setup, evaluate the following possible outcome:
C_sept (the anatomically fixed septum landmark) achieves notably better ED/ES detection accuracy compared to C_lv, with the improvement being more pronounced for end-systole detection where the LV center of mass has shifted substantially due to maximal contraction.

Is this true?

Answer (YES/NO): NO